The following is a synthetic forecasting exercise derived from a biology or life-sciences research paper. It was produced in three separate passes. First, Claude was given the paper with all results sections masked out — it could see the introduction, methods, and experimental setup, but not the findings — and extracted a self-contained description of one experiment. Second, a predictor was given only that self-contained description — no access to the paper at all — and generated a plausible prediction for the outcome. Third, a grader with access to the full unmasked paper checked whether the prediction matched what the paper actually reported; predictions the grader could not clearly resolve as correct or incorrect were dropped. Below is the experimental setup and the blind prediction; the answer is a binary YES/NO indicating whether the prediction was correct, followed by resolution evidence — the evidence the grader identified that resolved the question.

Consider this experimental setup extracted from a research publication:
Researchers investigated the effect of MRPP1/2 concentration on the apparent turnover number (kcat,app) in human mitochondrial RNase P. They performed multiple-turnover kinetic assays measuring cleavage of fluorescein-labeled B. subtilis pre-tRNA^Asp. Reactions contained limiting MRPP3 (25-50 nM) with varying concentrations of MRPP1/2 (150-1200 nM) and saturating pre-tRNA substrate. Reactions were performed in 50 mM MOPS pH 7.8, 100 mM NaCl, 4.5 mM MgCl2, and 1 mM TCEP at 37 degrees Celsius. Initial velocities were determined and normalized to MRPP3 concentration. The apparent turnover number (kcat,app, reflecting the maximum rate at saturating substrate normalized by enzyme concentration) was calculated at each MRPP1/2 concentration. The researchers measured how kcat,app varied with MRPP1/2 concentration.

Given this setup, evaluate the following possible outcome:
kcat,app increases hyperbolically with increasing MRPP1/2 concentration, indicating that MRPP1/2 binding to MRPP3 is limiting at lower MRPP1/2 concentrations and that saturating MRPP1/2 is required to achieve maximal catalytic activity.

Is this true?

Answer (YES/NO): YES